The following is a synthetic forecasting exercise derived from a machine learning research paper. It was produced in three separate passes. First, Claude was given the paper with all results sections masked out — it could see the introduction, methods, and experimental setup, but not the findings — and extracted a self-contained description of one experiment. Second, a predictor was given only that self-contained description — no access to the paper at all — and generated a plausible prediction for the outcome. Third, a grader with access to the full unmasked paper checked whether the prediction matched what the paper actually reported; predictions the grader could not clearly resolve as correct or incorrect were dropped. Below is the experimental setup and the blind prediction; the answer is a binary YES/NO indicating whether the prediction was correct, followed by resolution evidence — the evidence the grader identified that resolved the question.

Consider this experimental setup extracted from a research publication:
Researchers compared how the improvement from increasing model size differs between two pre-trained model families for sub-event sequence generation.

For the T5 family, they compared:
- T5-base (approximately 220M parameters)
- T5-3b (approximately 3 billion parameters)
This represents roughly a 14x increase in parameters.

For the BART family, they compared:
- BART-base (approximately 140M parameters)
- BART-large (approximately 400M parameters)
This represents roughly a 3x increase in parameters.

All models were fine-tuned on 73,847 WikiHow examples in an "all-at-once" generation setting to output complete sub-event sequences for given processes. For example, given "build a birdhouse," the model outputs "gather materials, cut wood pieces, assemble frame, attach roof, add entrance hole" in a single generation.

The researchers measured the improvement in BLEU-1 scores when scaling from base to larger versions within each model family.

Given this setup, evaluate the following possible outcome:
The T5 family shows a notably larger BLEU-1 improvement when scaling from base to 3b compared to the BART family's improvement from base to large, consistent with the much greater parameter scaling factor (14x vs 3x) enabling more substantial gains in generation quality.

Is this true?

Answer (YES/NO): YES